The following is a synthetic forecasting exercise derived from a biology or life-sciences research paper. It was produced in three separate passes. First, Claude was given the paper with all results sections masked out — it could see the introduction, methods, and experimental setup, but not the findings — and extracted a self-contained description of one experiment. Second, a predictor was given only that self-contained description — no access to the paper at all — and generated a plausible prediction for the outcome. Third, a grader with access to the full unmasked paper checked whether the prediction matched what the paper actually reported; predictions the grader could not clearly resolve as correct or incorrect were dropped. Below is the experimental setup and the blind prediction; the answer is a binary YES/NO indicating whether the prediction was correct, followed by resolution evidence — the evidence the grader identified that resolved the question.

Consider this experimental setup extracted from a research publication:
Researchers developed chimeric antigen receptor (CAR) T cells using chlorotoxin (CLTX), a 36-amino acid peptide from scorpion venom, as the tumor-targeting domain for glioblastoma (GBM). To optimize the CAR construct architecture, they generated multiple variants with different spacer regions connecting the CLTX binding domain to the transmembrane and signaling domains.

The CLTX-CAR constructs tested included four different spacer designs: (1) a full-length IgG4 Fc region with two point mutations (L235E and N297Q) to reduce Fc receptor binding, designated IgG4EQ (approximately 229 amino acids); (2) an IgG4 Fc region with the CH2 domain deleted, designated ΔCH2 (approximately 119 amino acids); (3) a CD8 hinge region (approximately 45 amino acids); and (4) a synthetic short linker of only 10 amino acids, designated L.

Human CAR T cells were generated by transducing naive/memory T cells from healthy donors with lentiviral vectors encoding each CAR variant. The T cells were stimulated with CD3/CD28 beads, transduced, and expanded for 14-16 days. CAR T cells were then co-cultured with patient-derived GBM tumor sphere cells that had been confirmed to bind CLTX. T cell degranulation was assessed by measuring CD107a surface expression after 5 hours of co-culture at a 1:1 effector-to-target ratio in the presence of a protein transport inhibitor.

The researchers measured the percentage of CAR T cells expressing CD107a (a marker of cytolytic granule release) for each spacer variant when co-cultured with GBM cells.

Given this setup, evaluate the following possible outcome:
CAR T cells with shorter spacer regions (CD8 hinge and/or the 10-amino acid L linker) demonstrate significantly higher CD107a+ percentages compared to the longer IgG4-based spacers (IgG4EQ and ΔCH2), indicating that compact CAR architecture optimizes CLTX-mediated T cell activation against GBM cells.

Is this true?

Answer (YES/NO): NO